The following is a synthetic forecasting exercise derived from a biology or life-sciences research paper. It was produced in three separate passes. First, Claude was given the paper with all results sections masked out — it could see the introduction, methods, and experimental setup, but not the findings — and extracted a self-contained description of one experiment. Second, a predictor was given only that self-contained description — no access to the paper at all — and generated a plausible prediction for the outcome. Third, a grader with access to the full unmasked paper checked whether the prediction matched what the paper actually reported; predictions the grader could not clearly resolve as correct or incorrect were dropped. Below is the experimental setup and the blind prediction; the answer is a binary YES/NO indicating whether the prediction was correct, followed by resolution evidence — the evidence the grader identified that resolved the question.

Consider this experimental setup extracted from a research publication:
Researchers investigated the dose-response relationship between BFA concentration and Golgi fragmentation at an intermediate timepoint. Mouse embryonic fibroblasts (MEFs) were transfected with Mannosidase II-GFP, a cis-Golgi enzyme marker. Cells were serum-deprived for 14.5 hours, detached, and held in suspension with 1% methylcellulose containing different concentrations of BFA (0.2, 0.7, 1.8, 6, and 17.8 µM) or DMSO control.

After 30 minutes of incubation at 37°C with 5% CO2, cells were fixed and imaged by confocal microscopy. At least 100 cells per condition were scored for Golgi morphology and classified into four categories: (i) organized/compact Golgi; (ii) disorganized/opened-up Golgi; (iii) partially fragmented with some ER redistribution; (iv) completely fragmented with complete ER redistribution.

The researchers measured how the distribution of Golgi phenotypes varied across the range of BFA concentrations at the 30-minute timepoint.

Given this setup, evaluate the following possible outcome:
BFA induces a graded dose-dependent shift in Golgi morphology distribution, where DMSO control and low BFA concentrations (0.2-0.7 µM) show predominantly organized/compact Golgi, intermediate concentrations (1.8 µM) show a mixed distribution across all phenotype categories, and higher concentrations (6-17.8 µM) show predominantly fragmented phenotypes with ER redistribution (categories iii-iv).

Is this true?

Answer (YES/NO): NO